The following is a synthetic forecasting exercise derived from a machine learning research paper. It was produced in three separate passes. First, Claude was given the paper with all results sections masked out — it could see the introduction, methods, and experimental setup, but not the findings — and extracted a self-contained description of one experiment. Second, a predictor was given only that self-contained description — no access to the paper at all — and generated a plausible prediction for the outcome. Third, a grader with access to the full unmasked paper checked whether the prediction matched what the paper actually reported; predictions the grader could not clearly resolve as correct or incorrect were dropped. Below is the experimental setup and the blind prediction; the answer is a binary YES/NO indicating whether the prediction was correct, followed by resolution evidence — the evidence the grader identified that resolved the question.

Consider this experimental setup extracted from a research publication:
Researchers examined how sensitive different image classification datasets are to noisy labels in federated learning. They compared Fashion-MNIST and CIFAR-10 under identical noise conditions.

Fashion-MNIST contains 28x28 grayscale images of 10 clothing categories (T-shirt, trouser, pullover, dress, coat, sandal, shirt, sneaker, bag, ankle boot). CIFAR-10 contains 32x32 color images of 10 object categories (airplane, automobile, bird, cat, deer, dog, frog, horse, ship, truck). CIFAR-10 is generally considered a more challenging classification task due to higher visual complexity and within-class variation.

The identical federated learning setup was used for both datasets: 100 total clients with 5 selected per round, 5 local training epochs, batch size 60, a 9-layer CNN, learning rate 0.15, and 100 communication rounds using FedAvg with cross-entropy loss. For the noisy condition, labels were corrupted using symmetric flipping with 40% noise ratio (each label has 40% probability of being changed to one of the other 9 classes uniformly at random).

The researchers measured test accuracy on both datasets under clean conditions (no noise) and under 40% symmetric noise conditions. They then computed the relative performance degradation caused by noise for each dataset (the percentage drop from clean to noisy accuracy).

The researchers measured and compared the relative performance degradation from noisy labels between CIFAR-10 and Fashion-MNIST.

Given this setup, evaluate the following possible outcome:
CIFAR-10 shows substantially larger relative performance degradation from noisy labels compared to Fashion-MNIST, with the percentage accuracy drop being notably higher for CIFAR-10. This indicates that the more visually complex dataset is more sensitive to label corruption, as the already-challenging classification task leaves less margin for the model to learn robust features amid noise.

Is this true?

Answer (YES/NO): YES